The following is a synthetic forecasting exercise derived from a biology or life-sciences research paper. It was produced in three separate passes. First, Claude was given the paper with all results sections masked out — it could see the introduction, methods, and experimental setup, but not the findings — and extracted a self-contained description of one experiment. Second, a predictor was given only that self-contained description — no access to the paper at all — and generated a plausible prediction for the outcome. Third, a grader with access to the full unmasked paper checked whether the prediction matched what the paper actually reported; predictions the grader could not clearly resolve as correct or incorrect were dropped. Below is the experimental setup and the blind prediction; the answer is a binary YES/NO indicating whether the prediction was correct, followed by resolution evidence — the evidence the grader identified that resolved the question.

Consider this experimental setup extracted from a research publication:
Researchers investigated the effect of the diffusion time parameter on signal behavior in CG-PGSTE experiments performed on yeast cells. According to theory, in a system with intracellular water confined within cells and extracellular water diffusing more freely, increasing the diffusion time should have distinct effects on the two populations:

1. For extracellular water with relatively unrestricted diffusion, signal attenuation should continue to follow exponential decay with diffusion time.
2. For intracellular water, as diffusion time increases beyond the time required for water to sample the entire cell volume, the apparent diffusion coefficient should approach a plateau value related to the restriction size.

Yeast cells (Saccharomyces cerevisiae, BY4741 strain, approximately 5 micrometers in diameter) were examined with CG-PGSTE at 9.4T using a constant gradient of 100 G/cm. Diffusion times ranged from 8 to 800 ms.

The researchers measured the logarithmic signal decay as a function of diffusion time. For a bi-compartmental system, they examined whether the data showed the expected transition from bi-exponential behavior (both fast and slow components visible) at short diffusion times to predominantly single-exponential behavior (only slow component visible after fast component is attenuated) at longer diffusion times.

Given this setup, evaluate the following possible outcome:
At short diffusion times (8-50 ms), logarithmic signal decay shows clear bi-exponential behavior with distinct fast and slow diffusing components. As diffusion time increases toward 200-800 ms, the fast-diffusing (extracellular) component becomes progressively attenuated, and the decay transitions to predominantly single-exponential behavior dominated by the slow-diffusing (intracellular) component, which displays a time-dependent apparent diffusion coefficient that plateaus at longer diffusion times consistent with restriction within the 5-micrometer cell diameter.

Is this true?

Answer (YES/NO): NO